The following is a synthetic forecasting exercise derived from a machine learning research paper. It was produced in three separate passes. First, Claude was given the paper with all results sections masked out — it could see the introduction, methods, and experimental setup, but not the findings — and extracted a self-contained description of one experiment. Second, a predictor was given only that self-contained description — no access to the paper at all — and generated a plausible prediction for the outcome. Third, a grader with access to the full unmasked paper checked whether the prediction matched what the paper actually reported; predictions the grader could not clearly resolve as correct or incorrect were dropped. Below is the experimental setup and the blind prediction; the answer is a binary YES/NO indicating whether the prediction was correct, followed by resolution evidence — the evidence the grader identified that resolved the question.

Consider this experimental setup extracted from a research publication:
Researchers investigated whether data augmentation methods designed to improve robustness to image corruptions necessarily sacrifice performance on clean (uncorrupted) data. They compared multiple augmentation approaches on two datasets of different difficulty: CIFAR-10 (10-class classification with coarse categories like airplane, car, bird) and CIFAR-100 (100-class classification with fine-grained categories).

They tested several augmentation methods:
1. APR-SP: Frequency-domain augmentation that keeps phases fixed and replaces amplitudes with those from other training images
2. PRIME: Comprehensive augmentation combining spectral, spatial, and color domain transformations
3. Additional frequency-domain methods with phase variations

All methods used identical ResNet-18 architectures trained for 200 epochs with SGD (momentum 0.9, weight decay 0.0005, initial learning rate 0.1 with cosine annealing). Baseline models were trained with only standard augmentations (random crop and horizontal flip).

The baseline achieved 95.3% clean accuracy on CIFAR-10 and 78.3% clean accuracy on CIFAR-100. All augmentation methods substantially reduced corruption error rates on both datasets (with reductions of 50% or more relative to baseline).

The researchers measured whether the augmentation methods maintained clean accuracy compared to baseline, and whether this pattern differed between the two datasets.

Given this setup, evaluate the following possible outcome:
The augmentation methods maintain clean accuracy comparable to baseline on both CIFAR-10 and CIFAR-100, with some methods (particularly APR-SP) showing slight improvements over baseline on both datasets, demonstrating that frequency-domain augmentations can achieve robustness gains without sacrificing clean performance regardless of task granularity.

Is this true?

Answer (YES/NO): NO